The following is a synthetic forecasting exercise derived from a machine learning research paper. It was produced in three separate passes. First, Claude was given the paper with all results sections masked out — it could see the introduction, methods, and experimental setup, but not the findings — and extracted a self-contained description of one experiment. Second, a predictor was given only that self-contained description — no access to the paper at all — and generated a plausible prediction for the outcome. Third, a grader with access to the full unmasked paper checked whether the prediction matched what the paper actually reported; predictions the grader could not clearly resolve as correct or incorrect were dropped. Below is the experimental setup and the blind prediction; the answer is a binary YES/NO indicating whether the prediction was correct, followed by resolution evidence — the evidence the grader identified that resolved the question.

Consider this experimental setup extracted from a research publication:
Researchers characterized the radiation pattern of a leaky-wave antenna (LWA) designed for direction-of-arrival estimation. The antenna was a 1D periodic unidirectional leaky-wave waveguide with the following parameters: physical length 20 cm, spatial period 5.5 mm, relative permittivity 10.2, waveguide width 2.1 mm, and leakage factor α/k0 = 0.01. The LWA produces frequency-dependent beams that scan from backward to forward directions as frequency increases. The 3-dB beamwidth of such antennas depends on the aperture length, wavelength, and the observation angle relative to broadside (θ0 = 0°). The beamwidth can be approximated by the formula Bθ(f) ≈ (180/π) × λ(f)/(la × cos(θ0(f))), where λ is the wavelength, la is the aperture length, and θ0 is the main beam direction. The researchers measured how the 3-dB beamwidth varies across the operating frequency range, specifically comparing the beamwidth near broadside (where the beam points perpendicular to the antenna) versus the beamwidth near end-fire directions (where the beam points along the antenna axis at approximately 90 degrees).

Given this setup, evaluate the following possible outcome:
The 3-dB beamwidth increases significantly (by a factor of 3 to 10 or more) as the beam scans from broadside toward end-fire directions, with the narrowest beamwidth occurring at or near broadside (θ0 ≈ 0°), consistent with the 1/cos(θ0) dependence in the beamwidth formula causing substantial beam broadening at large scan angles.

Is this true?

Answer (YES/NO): NO